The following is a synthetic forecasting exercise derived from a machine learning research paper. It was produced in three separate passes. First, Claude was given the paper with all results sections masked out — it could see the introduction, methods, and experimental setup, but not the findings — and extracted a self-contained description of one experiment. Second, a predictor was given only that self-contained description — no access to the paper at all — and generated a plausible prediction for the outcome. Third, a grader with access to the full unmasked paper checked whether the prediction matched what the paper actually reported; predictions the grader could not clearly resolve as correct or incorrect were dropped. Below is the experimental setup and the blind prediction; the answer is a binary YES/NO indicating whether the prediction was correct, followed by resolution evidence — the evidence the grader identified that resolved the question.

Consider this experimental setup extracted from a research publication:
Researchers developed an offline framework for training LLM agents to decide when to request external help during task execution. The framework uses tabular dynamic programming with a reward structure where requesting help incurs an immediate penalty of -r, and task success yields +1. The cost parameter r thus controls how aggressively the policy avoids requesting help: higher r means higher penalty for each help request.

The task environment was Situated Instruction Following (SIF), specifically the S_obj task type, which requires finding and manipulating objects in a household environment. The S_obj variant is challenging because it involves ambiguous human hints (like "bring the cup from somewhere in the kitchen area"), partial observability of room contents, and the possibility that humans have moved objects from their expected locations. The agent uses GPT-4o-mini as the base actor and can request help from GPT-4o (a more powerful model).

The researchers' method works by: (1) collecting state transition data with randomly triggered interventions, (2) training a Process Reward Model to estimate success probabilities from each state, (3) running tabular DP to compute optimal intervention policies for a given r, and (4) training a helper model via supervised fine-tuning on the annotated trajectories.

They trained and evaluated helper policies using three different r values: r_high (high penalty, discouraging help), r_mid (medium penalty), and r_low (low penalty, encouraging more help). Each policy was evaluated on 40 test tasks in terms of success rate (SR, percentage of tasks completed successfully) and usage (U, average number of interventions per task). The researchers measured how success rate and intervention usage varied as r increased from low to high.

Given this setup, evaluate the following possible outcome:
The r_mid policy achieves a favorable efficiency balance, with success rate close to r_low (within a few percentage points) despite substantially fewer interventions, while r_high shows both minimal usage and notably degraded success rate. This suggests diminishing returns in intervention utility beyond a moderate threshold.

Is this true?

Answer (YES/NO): YES